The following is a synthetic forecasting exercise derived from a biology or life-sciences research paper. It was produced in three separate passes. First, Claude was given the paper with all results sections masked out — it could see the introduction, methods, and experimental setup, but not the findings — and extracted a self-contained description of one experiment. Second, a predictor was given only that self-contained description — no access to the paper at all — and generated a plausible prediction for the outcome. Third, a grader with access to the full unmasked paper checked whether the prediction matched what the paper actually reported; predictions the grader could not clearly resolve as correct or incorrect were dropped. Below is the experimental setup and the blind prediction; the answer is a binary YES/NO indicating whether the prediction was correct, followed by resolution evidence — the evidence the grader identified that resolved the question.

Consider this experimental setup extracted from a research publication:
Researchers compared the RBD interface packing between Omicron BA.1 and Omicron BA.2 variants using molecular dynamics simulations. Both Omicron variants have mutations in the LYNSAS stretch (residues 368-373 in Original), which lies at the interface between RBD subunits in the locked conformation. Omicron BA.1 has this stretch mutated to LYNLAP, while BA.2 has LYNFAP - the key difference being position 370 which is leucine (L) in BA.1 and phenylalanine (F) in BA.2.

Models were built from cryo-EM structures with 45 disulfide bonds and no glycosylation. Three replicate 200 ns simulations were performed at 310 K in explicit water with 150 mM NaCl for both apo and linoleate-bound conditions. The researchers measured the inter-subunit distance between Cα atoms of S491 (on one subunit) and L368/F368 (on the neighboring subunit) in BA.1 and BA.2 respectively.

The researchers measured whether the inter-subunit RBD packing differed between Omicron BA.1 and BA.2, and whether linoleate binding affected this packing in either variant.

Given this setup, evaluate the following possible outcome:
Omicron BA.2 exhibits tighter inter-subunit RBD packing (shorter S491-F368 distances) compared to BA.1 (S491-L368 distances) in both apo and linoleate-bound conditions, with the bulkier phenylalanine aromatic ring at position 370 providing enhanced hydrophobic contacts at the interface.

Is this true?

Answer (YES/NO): NO